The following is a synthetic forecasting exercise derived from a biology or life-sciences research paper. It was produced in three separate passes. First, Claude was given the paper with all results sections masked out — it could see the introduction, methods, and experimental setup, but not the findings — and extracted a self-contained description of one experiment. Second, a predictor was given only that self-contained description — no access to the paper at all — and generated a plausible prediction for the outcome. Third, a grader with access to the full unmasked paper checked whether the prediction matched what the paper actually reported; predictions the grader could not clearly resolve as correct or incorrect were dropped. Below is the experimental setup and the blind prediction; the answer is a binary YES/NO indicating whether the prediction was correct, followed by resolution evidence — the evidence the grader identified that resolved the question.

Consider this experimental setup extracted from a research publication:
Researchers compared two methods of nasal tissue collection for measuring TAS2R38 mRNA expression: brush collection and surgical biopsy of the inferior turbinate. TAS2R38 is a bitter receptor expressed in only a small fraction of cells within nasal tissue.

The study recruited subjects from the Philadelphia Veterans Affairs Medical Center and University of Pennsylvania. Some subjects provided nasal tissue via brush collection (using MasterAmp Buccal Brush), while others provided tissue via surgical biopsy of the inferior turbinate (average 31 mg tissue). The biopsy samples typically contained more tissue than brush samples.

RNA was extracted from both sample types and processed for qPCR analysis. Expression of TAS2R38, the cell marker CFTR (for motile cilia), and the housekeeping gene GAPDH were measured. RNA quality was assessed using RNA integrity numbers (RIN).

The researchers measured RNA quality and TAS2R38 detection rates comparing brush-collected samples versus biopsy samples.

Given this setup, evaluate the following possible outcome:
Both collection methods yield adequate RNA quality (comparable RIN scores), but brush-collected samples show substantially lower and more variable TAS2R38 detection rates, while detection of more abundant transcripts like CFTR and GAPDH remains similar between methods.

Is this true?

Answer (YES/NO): NO